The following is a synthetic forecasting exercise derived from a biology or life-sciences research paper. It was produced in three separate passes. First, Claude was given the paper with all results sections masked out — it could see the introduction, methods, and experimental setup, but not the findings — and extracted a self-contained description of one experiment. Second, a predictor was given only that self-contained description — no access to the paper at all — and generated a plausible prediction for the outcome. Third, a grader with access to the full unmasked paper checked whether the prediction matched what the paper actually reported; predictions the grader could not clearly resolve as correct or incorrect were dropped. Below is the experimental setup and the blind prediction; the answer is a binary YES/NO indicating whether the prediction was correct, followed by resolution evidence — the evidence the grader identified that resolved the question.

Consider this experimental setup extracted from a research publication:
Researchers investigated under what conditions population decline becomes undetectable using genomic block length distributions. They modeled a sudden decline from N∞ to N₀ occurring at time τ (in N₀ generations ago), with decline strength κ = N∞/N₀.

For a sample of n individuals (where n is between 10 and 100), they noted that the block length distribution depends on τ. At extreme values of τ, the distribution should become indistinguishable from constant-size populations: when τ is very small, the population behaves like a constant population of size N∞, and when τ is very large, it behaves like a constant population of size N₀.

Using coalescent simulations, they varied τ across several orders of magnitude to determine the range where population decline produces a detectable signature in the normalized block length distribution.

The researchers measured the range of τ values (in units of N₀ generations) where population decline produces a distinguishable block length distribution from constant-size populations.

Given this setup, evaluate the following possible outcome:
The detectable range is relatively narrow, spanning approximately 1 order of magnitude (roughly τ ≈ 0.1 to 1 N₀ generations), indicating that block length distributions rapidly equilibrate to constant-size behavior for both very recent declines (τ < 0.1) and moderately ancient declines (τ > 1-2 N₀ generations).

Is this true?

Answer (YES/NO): NO